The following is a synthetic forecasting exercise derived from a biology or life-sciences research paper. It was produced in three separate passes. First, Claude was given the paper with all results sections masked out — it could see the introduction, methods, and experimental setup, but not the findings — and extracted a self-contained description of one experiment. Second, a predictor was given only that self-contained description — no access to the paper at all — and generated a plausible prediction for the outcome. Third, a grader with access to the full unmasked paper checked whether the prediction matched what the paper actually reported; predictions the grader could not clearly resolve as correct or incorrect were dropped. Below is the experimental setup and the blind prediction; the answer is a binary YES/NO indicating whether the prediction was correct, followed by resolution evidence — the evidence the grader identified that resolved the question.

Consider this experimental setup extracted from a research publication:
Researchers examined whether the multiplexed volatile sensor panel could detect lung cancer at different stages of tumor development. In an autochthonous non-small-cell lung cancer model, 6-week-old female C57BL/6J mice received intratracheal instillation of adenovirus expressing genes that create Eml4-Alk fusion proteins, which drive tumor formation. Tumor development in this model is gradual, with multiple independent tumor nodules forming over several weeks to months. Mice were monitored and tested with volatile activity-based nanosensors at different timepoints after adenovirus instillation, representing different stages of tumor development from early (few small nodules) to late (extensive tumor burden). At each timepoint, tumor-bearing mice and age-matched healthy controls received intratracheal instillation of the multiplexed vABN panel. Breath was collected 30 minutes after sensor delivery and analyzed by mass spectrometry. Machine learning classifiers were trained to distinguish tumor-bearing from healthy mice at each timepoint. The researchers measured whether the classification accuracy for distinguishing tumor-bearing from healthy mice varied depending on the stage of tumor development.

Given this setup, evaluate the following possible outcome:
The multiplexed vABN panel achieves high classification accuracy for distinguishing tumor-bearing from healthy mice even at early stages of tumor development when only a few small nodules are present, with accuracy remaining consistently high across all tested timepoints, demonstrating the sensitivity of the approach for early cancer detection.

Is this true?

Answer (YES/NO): NO